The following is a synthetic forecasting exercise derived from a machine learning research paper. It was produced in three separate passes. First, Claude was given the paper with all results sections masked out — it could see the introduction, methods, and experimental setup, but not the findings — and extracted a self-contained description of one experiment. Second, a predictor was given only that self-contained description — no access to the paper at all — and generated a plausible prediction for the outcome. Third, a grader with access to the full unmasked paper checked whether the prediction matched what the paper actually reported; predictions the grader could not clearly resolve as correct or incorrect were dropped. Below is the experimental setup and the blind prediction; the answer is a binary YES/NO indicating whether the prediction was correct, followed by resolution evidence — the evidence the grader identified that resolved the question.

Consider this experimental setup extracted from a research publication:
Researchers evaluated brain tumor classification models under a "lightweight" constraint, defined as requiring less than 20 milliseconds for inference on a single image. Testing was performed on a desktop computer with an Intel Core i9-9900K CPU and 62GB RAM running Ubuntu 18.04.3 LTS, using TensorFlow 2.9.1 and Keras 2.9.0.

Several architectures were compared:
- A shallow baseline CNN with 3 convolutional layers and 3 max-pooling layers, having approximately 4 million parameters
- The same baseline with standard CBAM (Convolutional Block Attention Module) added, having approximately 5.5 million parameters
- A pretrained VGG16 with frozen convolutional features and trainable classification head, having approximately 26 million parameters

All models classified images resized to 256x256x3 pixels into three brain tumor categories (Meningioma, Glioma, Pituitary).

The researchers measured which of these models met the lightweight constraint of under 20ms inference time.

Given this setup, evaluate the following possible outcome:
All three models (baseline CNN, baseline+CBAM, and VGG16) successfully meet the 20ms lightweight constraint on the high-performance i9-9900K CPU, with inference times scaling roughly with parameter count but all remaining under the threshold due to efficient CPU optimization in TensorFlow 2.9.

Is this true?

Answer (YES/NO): NO